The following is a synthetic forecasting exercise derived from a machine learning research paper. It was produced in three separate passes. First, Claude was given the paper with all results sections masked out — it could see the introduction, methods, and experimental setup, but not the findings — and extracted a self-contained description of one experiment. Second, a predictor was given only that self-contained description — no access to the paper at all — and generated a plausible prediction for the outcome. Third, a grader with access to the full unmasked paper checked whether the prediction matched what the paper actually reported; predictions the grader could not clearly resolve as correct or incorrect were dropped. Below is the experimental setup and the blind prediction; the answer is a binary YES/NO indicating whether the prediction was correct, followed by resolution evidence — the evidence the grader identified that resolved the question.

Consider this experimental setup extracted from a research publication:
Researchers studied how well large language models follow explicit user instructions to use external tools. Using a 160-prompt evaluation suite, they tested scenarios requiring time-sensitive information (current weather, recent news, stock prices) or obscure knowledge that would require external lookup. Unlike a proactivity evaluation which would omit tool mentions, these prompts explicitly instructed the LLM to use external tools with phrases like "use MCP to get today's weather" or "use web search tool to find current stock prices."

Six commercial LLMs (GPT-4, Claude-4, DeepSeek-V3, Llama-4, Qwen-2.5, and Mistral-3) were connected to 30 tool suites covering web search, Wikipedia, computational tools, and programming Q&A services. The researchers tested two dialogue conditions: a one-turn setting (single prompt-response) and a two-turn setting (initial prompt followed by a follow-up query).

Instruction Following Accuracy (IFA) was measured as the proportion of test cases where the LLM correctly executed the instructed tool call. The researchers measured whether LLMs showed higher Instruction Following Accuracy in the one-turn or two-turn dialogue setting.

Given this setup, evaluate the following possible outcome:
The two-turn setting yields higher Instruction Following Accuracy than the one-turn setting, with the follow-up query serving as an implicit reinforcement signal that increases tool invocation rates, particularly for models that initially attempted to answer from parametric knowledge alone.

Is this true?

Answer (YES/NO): YES